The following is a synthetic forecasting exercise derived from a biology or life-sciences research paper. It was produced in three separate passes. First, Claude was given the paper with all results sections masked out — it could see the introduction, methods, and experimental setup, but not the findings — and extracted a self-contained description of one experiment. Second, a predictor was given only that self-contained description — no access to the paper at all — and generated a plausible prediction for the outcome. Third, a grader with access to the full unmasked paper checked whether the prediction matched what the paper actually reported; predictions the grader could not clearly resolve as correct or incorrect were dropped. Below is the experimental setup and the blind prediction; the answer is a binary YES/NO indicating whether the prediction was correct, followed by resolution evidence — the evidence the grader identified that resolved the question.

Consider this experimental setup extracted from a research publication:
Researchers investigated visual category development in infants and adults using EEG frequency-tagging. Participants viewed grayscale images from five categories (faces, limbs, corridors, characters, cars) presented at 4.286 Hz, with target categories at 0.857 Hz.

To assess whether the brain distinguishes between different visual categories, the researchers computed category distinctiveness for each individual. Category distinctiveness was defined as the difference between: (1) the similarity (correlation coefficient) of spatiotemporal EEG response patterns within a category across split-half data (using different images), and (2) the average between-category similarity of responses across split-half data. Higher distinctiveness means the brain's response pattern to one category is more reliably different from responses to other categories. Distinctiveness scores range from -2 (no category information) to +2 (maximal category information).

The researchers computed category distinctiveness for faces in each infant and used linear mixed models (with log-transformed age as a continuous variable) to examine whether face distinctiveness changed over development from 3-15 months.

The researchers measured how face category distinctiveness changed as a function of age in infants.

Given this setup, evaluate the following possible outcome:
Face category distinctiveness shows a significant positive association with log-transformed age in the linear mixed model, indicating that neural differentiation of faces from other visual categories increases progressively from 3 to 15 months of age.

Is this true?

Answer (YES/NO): YES